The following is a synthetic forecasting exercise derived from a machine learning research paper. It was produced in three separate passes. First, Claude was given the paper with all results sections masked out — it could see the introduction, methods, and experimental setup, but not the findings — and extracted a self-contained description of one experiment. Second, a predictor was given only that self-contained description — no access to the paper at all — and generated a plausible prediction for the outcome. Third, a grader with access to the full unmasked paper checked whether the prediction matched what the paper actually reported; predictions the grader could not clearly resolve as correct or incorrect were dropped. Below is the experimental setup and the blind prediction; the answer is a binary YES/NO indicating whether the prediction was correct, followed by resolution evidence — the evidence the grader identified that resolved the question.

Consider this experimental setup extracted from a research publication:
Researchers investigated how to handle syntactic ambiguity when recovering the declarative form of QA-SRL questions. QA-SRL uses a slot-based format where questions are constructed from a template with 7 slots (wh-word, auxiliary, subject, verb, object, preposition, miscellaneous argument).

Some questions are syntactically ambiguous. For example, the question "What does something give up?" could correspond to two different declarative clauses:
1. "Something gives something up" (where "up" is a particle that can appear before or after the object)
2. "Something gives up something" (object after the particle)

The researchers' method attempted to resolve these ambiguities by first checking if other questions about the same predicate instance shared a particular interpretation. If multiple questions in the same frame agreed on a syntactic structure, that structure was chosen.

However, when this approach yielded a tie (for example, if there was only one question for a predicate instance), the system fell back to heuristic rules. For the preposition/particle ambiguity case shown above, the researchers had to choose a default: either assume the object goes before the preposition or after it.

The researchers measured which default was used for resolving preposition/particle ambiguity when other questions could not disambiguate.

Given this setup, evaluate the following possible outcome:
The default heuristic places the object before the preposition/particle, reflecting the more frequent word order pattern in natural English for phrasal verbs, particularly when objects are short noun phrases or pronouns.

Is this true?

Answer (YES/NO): NO